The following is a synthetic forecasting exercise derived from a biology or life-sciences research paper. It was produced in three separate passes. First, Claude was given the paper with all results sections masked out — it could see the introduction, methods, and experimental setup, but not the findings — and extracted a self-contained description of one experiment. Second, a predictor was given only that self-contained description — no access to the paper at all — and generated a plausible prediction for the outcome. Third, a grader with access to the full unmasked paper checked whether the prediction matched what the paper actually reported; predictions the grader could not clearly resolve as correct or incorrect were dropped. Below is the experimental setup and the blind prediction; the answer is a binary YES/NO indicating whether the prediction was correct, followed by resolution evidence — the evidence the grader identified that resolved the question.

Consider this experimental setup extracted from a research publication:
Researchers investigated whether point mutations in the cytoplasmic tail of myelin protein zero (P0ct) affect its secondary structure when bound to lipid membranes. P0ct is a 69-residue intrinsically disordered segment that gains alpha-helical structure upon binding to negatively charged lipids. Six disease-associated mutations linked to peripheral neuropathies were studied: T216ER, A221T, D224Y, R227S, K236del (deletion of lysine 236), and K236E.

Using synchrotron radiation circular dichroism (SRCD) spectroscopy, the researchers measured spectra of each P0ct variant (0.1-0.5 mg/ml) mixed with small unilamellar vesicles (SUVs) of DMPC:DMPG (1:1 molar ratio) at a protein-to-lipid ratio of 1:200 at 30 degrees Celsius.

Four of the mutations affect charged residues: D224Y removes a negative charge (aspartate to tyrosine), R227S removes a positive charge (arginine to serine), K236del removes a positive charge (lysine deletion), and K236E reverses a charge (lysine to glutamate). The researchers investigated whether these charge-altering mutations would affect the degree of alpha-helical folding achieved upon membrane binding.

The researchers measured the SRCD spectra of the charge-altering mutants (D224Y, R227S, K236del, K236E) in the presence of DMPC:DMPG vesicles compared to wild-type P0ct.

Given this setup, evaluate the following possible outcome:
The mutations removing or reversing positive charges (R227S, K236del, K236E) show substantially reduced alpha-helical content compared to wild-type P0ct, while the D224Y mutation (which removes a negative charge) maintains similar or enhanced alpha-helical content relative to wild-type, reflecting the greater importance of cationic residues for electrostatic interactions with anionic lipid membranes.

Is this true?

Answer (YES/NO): NO